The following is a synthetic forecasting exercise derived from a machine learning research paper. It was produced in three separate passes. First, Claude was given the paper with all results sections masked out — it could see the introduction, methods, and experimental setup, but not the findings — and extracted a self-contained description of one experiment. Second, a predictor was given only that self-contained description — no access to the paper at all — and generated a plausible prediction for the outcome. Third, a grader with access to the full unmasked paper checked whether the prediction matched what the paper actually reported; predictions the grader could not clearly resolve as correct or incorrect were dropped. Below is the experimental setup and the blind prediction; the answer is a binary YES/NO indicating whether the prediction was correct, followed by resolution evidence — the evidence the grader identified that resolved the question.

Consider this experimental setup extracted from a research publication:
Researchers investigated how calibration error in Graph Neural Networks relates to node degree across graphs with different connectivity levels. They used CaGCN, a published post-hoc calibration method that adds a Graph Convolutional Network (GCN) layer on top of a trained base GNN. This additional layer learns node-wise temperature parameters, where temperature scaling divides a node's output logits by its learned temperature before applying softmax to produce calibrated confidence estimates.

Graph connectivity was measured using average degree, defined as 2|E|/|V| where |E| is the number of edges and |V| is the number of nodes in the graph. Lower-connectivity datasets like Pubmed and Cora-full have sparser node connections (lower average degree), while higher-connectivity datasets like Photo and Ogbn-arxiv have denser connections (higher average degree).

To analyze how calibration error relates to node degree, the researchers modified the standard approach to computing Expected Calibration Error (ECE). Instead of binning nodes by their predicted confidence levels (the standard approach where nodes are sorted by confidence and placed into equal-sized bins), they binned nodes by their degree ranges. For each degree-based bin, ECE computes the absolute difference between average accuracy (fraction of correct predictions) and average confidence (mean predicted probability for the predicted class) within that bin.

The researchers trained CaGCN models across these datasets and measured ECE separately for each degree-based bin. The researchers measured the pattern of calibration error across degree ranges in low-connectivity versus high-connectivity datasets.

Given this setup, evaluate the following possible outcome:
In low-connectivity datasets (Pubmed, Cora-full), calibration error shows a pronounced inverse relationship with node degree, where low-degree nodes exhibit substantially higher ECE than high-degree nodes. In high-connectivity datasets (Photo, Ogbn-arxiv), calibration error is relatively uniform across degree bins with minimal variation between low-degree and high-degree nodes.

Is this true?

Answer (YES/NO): NO